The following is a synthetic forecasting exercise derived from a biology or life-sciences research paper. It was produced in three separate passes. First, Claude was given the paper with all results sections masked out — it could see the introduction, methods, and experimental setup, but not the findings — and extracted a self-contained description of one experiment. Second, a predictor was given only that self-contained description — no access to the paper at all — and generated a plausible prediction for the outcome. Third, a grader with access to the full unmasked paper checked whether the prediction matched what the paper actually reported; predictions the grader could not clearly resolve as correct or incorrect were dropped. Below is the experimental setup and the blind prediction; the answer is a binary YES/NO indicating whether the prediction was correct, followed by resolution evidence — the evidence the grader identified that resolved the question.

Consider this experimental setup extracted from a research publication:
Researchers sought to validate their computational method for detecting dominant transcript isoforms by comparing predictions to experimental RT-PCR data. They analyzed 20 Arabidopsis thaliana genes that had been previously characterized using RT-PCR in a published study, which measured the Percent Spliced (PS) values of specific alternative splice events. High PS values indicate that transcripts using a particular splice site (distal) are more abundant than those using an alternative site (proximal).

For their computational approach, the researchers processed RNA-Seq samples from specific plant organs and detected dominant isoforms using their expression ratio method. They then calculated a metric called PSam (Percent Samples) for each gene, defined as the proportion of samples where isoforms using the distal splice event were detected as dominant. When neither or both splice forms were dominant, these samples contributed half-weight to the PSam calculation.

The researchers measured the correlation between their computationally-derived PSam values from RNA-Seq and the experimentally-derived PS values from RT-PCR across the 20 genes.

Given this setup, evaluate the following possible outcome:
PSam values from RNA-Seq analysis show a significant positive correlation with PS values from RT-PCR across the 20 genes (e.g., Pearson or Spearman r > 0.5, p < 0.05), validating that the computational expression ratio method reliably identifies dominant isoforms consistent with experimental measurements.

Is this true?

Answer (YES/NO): YES